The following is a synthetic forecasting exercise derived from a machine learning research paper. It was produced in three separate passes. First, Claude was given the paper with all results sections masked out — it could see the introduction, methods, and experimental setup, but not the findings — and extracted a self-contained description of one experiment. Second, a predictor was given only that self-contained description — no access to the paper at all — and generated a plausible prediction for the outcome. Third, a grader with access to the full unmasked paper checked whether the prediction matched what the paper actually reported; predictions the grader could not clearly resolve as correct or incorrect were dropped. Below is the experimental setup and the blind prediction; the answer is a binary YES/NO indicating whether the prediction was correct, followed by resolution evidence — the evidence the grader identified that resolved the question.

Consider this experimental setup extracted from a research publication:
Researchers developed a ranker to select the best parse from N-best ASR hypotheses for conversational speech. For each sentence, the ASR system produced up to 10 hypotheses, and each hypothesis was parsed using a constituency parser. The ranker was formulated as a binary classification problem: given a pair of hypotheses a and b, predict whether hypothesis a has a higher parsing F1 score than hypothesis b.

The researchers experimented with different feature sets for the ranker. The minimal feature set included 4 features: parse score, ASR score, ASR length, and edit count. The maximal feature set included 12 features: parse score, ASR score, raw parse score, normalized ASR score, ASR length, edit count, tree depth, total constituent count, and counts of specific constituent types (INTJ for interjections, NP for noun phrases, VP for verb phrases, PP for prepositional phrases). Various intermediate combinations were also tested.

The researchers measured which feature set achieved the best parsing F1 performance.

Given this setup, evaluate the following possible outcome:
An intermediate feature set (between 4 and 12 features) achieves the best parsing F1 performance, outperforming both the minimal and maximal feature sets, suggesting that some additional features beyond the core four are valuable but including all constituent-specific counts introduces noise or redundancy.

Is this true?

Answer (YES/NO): NO